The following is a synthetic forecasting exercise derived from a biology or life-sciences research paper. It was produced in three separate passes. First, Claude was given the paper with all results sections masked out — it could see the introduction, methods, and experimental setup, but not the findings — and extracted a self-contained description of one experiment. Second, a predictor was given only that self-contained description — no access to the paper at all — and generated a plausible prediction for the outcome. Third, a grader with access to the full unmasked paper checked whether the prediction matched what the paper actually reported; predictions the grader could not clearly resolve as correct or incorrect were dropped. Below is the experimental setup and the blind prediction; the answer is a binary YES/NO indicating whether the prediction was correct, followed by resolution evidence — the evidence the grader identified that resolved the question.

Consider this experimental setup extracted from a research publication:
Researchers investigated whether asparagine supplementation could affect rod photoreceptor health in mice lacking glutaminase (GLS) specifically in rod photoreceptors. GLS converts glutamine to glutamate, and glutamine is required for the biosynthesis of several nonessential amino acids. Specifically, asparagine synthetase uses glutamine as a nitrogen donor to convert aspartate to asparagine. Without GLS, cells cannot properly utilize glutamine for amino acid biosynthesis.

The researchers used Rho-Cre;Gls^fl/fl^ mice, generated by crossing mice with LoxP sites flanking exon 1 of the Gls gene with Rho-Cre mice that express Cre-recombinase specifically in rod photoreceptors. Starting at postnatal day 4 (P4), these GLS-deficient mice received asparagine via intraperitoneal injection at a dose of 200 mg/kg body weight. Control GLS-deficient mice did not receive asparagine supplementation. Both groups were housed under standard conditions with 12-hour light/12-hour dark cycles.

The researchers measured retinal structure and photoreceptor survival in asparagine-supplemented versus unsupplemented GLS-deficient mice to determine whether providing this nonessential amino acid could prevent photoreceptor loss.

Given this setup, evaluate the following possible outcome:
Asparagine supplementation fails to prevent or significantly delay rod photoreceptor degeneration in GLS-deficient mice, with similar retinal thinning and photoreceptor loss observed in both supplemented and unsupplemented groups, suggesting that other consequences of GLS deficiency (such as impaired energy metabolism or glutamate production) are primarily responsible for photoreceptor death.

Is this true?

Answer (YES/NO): NO